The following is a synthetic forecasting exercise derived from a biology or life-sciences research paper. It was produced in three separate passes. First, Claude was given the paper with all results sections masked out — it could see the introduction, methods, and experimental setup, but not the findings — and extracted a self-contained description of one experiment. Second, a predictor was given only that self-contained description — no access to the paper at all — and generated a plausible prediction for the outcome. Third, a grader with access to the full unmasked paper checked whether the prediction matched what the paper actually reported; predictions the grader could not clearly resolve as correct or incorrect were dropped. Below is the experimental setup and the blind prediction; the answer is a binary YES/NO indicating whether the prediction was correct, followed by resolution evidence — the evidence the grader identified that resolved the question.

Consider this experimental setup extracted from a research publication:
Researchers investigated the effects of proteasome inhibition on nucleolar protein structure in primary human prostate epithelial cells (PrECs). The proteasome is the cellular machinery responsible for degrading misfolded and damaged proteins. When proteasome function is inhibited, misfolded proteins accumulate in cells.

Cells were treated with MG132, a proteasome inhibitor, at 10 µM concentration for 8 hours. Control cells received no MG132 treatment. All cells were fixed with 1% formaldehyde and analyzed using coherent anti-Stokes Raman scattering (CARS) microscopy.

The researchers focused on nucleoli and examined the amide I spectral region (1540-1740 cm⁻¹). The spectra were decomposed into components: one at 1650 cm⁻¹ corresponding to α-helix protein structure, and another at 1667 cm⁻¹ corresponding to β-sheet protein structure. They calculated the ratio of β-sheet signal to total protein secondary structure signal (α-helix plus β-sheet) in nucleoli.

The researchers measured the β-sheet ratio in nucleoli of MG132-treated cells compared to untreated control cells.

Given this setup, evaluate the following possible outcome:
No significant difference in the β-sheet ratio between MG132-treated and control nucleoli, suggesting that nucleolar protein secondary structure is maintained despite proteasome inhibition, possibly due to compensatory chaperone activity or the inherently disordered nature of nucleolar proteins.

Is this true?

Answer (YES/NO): NO